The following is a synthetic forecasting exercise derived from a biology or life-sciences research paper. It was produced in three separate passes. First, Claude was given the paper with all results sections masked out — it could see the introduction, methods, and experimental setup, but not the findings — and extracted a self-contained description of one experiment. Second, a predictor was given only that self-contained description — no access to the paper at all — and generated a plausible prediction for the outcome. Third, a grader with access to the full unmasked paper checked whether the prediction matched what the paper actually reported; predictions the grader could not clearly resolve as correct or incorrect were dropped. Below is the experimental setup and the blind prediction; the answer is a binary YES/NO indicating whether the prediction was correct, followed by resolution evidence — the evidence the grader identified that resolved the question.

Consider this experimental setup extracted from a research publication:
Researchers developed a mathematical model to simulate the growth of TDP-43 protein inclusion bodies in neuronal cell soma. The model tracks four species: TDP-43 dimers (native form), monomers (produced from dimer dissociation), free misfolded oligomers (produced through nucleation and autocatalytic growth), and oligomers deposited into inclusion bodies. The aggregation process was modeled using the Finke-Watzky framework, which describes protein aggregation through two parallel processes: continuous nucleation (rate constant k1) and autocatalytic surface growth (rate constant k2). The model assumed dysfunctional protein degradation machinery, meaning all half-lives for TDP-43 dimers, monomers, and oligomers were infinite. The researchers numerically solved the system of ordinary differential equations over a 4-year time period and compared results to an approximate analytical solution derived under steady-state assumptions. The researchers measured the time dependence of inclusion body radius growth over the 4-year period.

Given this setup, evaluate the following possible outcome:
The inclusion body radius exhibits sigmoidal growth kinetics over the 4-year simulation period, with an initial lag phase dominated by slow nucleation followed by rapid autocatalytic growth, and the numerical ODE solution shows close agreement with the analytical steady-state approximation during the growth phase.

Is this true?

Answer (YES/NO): NO